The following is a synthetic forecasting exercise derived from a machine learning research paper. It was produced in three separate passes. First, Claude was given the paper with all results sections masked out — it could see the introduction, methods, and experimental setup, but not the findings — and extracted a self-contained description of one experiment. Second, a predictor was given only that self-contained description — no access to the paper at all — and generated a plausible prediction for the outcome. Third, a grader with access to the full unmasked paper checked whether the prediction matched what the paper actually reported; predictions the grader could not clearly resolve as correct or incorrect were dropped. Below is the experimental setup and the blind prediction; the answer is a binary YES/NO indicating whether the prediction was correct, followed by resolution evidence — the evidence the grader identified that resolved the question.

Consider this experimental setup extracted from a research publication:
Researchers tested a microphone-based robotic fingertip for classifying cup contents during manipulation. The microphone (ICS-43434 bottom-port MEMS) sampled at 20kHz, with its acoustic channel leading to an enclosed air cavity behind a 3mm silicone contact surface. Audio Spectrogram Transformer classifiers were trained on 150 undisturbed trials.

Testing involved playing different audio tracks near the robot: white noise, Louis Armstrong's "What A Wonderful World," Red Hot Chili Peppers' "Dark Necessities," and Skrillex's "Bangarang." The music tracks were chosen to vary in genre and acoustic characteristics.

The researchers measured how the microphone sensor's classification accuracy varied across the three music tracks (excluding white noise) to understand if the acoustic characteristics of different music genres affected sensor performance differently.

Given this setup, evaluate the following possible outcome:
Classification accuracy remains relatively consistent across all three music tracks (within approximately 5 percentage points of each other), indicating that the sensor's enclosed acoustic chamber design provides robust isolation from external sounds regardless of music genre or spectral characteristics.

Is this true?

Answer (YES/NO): YES